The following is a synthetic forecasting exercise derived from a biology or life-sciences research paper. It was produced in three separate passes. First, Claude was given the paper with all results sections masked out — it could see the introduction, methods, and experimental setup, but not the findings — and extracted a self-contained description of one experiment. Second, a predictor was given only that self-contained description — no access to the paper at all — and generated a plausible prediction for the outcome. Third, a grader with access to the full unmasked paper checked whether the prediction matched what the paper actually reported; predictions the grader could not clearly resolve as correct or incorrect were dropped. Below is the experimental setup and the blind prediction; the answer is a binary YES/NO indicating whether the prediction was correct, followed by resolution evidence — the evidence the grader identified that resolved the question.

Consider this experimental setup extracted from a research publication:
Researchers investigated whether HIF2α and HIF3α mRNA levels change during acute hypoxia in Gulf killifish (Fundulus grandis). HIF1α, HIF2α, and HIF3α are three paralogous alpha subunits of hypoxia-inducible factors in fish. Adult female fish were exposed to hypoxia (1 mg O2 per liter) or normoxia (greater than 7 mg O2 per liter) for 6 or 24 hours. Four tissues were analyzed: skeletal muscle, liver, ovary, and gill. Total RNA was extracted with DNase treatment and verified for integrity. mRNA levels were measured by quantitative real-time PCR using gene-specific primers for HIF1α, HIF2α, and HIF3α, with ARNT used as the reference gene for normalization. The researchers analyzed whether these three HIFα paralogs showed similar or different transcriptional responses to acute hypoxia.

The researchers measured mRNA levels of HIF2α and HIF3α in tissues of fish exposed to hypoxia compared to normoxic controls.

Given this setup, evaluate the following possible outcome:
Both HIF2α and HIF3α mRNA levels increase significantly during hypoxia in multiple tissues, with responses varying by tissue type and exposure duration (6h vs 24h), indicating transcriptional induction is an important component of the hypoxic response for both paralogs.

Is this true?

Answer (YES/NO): NO